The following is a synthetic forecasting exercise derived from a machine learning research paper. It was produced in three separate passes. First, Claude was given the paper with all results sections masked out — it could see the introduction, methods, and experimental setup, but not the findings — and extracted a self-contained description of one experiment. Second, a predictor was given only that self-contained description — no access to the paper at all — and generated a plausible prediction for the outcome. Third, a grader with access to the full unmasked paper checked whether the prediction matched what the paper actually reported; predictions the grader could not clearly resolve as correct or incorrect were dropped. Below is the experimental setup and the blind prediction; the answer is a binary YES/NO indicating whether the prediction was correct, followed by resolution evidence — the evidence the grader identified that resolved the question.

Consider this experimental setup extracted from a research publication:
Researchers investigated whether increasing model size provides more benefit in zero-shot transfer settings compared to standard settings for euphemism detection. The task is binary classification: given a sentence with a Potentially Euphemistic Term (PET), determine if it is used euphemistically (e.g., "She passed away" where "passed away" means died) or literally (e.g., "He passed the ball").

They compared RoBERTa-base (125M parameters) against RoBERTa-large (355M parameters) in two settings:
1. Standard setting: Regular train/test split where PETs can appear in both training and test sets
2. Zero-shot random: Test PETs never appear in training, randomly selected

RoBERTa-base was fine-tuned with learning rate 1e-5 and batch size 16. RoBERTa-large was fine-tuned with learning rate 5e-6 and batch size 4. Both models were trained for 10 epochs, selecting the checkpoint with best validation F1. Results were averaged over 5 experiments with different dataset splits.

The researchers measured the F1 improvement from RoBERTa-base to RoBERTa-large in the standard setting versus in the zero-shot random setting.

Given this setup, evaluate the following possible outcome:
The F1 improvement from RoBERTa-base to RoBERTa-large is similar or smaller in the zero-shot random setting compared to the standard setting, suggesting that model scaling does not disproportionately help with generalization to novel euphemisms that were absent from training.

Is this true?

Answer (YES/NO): NO